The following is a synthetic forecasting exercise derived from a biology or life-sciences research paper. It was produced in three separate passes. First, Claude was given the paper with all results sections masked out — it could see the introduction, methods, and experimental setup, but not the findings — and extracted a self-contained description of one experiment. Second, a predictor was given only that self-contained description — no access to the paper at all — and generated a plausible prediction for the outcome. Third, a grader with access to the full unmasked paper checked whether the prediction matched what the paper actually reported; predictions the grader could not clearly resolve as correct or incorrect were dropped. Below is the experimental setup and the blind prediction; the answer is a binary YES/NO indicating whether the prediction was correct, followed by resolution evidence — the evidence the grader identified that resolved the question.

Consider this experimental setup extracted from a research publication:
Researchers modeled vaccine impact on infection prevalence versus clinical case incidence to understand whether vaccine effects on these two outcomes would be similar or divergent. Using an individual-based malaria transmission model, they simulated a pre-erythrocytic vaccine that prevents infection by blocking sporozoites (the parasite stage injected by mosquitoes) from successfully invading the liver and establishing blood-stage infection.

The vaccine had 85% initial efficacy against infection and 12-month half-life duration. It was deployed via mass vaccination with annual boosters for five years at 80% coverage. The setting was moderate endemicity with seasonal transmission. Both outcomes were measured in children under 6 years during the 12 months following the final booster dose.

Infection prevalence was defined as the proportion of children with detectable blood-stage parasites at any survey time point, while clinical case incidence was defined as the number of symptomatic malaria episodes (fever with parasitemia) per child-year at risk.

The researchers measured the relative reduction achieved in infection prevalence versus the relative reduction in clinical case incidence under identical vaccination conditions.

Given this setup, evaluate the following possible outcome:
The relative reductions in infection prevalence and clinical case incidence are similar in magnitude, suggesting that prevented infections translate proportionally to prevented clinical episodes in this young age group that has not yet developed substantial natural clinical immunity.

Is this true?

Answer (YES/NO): NO